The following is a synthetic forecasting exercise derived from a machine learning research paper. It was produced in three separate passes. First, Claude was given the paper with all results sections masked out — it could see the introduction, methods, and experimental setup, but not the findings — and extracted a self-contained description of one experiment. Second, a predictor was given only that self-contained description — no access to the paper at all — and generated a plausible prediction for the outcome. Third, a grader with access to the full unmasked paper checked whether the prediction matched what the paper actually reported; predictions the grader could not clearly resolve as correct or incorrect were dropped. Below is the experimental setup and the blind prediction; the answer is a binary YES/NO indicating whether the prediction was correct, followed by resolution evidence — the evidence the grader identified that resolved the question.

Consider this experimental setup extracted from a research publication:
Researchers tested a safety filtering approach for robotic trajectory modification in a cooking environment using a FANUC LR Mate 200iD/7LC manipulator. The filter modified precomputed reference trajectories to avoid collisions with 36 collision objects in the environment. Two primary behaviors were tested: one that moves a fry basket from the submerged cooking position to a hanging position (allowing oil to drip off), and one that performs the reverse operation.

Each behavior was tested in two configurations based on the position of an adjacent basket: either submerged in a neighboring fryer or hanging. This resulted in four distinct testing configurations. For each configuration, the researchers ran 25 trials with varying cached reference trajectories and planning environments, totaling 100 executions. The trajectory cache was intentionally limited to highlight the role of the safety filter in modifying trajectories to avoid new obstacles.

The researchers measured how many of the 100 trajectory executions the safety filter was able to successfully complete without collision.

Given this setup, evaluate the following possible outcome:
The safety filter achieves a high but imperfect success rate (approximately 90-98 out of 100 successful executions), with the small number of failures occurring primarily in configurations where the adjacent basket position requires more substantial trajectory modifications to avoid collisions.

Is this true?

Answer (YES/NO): NO